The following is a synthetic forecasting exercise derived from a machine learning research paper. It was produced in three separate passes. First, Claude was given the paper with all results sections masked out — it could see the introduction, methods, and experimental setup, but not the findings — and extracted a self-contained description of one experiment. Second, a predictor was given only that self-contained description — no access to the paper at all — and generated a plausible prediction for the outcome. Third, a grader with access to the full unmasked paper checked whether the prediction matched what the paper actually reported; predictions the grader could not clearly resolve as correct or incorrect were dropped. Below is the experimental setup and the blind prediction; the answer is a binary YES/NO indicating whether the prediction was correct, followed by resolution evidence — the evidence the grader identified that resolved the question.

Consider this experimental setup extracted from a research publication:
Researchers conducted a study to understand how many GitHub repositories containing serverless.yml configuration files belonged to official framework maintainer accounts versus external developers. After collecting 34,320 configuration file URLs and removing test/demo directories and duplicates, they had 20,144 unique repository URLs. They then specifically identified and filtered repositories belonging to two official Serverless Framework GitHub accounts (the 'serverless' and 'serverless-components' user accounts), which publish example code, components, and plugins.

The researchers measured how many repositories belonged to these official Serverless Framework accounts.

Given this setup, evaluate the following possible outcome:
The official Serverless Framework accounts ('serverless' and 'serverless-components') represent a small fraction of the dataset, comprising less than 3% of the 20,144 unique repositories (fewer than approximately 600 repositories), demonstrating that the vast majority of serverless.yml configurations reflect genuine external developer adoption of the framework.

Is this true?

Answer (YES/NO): YES